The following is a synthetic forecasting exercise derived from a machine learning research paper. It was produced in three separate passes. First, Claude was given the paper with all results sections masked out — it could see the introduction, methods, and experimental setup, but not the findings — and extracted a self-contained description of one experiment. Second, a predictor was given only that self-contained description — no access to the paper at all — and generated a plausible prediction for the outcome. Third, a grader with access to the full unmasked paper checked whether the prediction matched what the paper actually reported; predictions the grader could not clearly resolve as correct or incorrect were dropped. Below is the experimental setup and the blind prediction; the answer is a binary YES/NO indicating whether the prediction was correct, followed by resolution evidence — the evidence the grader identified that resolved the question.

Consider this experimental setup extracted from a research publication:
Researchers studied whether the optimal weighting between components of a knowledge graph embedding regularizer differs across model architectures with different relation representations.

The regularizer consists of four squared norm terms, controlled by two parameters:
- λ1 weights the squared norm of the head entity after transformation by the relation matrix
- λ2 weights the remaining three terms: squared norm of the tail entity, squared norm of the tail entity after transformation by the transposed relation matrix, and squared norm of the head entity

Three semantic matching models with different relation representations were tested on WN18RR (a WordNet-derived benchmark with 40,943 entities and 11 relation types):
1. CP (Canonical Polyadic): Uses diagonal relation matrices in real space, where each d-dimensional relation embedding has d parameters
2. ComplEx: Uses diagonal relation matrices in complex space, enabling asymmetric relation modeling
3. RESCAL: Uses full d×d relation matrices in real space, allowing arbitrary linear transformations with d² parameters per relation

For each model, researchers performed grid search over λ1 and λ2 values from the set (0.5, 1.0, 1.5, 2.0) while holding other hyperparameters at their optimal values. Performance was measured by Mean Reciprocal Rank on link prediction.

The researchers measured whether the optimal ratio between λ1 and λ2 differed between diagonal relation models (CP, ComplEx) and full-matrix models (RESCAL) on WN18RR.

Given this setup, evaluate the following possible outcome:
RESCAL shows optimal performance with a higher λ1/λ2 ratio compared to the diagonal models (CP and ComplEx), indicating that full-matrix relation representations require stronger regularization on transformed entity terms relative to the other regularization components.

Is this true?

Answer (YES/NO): YES